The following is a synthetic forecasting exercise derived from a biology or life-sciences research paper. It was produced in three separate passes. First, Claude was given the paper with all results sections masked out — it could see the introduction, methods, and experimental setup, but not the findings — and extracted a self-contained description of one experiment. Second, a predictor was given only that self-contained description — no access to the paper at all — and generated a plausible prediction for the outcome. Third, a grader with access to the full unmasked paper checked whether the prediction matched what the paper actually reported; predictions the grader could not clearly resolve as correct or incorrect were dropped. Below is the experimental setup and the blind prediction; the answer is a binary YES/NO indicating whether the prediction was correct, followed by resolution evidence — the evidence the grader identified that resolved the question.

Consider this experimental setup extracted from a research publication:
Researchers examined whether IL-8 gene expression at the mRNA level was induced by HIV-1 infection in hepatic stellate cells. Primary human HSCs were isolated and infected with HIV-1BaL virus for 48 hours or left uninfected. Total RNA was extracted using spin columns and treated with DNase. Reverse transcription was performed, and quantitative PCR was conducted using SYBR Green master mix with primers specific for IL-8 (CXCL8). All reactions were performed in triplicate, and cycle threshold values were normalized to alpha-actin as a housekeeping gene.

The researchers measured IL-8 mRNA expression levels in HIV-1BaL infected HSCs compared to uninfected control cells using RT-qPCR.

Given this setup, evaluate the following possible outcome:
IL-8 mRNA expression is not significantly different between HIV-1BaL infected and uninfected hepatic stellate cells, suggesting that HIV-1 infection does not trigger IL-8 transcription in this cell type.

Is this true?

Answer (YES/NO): YES